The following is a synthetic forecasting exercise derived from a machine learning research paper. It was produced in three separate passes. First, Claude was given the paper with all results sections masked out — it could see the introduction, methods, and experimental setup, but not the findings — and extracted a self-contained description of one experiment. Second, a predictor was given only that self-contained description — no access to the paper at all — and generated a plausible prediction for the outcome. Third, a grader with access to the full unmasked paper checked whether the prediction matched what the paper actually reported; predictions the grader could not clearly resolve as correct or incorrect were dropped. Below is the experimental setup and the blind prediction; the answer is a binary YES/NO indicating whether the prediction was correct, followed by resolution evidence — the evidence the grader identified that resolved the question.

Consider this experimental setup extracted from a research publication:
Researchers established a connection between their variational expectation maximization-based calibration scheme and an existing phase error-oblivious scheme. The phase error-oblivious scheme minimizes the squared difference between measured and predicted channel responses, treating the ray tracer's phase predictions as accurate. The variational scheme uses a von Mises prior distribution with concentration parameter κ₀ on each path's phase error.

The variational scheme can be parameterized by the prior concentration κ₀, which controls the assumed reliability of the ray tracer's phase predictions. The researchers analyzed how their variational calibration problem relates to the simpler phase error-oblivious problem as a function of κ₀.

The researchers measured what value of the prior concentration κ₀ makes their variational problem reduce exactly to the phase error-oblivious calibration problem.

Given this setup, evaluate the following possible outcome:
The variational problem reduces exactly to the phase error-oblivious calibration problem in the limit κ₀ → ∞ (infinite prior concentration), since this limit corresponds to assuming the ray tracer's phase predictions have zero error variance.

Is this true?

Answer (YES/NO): YES